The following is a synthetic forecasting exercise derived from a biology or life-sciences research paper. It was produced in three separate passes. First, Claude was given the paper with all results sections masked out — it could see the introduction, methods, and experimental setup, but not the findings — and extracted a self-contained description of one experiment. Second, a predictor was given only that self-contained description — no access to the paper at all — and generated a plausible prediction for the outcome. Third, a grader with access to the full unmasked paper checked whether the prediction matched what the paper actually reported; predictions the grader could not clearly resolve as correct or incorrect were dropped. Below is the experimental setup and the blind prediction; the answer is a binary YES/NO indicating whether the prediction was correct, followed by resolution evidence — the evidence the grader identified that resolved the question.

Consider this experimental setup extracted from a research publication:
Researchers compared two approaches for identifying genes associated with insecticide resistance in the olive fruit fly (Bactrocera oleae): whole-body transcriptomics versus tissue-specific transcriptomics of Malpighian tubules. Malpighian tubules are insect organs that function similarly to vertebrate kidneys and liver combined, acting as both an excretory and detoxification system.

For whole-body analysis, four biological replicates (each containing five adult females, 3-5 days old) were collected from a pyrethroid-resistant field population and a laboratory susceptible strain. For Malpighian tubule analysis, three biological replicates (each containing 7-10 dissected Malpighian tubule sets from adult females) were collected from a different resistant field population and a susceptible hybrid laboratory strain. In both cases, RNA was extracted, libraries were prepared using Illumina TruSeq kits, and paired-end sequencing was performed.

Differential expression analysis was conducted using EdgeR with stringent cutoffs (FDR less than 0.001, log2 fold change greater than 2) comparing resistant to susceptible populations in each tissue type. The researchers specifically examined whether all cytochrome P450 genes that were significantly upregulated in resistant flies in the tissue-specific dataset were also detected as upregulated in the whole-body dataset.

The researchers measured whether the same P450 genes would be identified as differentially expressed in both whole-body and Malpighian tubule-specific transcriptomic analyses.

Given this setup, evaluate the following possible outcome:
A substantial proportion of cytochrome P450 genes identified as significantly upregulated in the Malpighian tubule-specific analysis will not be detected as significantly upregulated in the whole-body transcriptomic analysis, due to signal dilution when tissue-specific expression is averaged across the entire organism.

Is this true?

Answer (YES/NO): YES